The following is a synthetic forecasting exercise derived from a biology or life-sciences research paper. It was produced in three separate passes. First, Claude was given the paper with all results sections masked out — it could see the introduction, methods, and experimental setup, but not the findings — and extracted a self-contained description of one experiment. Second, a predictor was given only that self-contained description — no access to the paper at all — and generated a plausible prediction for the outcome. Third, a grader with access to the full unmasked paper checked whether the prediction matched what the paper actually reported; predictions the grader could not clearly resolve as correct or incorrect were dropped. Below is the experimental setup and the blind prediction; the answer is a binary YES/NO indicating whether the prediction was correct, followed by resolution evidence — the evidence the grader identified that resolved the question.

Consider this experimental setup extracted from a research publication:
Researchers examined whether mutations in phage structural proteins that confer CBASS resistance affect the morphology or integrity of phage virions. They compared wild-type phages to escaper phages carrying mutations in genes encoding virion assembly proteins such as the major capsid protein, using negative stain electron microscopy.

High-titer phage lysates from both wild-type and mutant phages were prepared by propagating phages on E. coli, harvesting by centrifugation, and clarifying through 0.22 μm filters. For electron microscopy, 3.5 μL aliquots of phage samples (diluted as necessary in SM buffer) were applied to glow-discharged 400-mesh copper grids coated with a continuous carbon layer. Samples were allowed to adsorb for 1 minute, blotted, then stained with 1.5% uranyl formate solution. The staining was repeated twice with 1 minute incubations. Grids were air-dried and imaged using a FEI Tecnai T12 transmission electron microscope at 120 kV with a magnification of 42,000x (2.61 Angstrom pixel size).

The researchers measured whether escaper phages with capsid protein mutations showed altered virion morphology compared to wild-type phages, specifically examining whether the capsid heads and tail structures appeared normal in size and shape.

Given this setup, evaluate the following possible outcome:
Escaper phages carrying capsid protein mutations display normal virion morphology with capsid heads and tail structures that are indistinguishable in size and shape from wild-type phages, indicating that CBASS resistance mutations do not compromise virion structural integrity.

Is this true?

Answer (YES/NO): NO